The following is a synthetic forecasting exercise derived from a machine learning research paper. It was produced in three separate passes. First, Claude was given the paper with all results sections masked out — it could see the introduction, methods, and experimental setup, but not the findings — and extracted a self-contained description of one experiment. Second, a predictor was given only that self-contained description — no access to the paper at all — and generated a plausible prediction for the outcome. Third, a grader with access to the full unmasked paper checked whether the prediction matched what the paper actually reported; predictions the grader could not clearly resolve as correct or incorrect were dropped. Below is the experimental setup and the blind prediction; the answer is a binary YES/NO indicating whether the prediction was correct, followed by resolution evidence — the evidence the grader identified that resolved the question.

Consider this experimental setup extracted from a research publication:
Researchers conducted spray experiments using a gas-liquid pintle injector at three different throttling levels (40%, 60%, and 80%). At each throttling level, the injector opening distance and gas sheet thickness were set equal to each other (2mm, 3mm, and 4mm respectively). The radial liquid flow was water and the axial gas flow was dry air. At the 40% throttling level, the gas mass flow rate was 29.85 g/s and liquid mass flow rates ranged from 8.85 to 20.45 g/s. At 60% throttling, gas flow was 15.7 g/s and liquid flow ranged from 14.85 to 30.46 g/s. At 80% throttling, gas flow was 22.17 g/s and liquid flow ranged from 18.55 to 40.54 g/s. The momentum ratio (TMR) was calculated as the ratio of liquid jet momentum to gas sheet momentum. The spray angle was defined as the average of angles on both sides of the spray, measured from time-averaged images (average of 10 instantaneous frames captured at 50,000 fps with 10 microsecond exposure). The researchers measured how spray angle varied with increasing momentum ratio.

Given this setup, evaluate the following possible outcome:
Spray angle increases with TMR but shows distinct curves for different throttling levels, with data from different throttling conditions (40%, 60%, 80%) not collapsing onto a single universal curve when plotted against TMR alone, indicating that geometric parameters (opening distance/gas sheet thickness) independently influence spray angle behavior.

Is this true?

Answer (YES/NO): YES